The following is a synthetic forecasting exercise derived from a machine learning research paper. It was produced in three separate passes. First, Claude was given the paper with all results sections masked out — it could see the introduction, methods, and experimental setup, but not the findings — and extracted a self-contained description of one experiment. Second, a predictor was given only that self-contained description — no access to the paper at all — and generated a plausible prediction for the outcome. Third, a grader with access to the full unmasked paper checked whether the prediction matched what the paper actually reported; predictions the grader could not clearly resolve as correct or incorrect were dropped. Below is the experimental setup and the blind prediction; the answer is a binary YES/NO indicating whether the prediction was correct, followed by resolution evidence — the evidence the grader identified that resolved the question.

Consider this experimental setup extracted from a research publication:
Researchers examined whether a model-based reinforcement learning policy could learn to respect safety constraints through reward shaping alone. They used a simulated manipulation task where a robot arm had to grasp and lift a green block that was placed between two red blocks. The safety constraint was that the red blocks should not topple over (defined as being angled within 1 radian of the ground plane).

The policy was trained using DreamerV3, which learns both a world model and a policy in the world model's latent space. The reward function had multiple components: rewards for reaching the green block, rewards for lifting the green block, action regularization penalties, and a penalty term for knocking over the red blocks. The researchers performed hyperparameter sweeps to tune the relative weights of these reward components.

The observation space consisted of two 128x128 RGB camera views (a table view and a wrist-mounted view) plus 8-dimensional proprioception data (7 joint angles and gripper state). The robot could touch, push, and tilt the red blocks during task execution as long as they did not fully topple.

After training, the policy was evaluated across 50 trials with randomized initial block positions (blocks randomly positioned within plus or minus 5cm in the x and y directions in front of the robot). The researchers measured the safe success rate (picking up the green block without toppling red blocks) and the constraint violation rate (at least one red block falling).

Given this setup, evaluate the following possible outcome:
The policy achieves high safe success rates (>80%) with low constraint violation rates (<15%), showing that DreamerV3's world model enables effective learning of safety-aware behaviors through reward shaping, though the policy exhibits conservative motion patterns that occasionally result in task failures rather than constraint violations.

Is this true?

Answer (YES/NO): NO